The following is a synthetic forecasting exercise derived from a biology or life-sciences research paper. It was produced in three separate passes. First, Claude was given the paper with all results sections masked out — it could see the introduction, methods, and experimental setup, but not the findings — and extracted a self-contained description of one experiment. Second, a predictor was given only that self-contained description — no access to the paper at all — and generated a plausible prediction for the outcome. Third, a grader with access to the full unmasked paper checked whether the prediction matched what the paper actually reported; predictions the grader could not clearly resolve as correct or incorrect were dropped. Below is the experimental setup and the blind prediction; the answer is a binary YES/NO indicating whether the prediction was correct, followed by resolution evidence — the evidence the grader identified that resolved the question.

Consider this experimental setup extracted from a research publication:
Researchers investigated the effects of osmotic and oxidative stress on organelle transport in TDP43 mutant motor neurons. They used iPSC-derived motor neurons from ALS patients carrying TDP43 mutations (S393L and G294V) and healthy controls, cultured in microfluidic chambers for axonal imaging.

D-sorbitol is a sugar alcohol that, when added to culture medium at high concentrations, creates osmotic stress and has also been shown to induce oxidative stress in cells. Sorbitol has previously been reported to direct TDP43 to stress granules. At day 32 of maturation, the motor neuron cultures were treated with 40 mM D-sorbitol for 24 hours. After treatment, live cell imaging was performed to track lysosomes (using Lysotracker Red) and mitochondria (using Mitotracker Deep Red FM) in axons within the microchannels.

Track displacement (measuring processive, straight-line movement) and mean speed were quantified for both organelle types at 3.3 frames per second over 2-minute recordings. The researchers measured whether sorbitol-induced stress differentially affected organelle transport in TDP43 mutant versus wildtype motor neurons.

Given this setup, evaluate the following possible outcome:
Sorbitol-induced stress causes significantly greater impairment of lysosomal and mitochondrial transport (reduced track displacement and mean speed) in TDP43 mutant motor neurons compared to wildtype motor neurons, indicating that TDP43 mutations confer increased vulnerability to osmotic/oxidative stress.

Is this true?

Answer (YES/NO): NO